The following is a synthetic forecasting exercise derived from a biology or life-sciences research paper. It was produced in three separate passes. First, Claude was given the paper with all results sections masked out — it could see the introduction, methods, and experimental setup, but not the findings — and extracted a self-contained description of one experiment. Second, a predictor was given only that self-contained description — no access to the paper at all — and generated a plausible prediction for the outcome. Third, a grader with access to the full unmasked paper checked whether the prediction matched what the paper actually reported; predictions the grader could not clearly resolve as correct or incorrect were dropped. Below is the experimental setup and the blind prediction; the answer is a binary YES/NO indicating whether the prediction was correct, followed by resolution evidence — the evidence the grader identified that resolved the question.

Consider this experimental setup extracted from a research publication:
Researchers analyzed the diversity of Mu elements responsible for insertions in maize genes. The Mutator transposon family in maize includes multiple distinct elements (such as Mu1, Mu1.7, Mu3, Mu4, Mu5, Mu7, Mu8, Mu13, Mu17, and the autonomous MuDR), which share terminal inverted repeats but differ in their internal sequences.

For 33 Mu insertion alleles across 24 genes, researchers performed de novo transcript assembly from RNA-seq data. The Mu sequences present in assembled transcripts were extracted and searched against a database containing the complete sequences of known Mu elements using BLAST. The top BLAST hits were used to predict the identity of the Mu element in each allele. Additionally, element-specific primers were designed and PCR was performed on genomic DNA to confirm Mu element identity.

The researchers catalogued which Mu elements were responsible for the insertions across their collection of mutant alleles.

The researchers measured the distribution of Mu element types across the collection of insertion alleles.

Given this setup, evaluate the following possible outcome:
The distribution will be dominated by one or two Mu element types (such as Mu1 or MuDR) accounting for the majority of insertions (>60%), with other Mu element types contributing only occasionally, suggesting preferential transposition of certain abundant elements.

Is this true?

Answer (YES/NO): NO